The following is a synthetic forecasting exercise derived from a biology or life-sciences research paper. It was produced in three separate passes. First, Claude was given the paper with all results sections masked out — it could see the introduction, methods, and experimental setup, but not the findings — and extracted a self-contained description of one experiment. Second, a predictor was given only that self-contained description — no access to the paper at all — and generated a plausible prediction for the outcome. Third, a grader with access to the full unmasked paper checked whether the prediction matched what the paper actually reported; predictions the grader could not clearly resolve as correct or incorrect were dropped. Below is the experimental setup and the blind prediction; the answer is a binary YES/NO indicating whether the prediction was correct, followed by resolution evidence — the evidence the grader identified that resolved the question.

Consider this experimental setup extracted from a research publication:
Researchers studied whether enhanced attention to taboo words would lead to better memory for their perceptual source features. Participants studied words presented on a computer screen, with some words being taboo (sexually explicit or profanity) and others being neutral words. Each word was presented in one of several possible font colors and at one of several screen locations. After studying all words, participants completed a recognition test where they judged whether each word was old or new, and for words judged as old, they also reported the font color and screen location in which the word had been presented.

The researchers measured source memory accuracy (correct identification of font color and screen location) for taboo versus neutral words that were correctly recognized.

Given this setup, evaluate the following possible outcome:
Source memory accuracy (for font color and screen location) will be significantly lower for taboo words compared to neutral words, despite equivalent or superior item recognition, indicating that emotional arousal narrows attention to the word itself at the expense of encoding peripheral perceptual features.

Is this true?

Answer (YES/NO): NO